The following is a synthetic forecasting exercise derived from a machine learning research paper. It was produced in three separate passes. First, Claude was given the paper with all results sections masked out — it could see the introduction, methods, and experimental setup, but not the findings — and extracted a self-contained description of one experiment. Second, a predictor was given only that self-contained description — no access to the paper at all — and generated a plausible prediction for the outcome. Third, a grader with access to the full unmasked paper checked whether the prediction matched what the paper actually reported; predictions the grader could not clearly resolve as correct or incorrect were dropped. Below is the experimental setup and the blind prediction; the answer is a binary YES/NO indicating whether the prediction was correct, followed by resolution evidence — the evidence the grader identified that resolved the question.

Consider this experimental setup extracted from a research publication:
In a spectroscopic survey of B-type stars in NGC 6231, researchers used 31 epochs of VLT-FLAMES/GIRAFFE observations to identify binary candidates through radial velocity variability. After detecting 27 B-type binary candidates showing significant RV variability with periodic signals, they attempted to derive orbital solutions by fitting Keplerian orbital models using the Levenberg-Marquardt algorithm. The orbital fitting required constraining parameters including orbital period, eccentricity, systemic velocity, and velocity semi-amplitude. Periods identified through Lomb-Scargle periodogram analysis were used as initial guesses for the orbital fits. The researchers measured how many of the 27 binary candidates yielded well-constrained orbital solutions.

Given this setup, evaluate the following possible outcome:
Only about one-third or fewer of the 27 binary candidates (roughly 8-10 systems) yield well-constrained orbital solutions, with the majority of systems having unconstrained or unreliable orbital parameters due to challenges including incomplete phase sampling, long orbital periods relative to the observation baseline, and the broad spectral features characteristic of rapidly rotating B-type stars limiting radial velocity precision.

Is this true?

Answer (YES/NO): NO